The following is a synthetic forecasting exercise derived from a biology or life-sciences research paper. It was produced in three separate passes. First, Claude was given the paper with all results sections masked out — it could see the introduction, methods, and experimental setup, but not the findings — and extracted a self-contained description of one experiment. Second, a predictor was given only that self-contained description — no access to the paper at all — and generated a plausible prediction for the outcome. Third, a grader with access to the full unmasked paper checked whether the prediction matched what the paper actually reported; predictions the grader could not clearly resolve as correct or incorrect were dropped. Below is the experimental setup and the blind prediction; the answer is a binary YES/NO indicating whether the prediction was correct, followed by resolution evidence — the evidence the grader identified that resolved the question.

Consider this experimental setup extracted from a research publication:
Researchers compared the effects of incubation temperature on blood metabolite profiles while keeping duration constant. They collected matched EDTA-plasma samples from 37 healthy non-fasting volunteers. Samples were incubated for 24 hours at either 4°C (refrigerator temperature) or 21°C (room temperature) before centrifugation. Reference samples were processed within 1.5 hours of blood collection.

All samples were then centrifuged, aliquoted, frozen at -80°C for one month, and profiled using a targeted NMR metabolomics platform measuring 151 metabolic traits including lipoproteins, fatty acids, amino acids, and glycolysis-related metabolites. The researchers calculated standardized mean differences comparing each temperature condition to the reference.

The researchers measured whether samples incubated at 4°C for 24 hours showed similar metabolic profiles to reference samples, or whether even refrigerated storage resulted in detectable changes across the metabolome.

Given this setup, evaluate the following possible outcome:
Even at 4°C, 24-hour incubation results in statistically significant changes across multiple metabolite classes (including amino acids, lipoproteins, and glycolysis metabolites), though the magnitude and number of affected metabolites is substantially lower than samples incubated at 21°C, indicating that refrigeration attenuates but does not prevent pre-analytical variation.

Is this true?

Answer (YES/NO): NO